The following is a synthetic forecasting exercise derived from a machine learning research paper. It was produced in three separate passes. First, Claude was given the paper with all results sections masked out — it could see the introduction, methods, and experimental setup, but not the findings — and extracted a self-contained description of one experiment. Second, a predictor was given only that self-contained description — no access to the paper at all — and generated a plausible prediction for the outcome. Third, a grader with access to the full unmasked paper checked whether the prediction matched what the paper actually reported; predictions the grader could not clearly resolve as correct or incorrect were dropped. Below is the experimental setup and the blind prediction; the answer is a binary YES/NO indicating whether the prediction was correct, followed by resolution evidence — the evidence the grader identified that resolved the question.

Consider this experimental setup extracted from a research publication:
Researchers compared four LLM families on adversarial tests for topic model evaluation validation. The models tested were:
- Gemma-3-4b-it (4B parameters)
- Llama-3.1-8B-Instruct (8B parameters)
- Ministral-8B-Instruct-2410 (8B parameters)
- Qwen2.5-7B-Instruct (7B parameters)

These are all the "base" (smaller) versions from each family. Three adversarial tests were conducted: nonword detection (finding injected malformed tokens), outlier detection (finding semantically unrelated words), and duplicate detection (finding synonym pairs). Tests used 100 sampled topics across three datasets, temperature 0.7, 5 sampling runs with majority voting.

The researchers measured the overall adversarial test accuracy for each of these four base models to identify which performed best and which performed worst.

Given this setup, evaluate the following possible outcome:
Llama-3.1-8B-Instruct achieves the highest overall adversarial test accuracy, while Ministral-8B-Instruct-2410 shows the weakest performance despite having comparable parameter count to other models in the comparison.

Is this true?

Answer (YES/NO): NO